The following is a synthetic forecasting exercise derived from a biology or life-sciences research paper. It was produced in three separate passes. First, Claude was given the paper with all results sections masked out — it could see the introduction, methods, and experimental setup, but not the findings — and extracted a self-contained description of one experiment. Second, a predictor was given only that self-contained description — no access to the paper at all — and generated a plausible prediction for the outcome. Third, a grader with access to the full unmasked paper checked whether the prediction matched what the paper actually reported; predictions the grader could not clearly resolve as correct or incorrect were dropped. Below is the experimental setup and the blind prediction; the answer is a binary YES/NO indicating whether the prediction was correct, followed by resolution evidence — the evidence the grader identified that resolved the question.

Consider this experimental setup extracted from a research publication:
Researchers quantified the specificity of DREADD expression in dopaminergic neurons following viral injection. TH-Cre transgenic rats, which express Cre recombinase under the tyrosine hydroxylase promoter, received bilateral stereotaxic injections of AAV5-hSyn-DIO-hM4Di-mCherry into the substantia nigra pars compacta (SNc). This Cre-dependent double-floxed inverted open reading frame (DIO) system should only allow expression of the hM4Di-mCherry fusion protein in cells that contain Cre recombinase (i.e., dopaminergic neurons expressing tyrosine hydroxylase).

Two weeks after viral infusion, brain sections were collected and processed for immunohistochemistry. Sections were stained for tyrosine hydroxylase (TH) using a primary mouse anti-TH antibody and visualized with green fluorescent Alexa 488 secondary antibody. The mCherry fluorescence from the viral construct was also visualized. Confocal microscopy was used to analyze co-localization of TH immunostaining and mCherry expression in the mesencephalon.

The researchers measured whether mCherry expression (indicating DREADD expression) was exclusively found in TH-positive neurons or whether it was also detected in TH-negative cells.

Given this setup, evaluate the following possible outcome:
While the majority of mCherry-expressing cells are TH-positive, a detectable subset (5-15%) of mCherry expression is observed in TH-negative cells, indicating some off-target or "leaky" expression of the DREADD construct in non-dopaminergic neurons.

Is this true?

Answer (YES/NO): NO